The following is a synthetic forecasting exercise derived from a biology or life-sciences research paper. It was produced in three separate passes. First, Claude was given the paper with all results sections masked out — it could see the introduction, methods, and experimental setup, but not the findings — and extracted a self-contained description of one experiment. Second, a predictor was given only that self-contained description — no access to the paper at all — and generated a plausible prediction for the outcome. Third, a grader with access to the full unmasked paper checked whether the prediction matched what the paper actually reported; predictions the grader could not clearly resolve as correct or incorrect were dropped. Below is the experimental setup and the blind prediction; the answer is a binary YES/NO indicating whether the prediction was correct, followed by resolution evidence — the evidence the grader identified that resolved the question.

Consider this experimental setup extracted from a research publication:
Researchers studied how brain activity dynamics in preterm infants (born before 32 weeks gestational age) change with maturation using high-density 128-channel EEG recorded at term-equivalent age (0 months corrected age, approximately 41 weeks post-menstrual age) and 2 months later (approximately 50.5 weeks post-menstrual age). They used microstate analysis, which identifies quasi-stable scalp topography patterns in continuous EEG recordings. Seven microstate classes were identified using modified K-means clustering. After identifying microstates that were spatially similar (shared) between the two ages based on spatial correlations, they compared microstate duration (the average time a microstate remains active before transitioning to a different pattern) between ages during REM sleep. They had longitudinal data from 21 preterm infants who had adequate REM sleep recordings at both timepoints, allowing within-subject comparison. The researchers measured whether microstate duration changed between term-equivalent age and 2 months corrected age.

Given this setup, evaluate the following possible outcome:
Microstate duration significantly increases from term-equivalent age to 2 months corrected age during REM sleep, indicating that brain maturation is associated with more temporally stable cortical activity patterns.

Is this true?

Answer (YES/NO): NO